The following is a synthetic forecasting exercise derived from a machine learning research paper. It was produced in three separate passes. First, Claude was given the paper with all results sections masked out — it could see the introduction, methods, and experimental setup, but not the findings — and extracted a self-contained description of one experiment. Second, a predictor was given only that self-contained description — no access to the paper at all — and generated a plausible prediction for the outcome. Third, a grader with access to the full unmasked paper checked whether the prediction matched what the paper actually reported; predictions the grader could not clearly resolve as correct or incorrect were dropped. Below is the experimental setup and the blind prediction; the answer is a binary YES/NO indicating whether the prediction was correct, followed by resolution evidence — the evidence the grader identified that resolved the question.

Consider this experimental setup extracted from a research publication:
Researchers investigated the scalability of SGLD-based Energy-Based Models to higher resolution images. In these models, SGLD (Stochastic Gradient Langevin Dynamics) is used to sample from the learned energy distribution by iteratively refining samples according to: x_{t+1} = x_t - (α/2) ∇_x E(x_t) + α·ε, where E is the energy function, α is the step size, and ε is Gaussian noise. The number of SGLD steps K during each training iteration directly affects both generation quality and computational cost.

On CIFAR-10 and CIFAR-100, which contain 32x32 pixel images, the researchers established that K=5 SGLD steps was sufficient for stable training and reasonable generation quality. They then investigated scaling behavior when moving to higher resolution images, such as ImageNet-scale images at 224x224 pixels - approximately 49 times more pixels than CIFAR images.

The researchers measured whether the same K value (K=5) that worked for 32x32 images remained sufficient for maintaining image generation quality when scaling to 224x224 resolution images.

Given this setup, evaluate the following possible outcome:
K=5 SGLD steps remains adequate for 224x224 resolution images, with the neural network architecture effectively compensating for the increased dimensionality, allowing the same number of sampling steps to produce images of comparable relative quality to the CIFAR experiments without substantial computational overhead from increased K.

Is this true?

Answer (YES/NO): NO